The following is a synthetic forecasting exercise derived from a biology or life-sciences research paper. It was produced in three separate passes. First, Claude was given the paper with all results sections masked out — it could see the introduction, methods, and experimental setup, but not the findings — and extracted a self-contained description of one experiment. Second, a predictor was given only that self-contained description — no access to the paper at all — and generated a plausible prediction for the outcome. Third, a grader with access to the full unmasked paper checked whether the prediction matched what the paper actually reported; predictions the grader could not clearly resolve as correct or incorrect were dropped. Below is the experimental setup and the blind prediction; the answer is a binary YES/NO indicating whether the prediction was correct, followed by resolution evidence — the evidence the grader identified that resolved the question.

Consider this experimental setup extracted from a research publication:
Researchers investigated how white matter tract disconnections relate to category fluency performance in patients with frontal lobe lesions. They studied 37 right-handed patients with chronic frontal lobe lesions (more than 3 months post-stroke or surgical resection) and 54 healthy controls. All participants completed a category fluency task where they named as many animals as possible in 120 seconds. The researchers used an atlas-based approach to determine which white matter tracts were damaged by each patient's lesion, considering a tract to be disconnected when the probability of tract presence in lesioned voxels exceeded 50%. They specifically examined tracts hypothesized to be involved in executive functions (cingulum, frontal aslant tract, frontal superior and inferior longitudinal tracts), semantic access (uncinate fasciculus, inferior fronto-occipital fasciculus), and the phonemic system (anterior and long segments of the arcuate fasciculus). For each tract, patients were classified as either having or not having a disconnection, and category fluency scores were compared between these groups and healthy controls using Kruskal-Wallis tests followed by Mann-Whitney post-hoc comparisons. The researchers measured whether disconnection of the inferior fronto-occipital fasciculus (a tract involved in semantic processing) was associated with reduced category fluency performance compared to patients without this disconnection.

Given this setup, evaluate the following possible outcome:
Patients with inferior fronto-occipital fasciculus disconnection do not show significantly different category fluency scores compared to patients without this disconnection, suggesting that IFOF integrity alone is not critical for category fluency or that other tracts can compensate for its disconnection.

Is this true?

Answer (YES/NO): YES